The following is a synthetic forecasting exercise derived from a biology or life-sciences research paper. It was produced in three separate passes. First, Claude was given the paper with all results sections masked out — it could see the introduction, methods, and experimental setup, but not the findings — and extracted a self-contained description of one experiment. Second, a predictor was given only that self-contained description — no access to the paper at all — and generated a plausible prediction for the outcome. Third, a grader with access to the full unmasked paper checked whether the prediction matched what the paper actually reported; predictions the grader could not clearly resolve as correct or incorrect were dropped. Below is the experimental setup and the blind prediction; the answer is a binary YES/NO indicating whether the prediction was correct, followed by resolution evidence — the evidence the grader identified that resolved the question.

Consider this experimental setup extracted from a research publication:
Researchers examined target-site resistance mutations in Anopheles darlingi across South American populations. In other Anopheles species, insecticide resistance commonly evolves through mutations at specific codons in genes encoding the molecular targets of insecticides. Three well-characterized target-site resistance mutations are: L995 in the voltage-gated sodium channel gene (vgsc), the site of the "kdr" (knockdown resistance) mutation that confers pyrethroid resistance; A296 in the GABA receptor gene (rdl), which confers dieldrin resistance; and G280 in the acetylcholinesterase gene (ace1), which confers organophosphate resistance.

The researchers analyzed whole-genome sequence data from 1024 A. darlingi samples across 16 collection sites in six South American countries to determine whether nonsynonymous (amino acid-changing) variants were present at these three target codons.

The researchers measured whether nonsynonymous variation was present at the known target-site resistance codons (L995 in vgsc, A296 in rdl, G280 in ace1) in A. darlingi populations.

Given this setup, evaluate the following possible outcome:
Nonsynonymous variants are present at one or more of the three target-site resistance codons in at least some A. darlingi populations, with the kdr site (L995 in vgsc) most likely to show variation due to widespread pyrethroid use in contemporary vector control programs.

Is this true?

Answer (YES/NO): NO